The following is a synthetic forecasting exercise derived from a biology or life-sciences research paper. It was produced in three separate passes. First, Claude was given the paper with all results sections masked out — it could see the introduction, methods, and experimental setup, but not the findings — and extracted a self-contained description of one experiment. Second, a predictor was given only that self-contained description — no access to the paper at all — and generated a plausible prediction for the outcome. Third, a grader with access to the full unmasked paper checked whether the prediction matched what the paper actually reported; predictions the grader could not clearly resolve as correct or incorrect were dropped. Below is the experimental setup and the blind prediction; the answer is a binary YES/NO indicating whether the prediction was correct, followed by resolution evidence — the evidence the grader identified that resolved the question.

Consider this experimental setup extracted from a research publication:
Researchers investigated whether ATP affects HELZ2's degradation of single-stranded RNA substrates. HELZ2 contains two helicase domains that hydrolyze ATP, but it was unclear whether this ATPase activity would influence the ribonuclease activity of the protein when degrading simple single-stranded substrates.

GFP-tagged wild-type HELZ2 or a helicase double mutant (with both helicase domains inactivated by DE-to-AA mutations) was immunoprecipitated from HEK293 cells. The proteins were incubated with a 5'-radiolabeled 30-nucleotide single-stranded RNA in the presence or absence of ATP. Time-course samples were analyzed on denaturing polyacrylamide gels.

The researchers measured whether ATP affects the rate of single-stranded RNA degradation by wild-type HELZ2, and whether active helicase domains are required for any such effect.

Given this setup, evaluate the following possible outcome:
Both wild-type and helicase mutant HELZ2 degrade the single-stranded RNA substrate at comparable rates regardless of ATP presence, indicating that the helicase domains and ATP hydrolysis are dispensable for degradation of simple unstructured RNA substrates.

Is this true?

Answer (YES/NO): NO